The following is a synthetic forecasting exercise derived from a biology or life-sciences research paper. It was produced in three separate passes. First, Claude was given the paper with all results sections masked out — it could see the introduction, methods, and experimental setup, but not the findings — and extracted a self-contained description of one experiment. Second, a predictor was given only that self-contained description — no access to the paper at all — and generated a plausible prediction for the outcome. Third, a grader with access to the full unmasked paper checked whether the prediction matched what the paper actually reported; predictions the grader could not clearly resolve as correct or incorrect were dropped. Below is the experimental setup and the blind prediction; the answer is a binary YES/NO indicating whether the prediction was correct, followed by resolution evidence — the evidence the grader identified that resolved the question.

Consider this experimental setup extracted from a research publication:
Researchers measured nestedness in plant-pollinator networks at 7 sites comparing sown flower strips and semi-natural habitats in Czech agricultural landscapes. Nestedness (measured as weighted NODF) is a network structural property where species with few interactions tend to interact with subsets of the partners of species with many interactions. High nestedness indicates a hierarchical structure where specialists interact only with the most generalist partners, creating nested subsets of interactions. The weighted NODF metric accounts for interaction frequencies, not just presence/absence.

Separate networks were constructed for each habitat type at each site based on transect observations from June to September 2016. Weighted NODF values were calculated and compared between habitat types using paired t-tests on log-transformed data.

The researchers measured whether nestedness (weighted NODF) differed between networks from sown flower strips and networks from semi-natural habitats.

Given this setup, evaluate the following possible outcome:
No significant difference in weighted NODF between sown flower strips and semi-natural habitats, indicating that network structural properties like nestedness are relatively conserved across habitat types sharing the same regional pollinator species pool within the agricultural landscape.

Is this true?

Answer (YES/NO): NO